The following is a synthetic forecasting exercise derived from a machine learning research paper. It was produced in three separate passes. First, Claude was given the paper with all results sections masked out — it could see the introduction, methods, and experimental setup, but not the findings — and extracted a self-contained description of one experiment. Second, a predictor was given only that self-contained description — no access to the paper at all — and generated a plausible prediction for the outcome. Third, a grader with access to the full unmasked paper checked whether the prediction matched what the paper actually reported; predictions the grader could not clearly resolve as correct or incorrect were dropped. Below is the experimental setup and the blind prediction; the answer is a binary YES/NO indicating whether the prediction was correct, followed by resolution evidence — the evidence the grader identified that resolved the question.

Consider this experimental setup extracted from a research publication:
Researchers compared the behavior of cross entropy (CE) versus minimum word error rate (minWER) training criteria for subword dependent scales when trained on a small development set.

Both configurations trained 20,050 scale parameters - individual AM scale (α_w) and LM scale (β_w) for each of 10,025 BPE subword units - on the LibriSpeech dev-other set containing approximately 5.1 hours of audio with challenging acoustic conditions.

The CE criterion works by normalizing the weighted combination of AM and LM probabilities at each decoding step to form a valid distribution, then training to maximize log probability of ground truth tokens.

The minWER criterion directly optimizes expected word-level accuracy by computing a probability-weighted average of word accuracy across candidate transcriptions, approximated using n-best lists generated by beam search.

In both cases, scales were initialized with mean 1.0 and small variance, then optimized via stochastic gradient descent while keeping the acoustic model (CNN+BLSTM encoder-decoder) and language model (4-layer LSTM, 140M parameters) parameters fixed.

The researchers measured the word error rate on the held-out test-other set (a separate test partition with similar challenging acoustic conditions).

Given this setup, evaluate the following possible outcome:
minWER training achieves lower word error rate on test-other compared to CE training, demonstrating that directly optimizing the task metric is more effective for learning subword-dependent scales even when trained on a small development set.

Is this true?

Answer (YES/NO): YES